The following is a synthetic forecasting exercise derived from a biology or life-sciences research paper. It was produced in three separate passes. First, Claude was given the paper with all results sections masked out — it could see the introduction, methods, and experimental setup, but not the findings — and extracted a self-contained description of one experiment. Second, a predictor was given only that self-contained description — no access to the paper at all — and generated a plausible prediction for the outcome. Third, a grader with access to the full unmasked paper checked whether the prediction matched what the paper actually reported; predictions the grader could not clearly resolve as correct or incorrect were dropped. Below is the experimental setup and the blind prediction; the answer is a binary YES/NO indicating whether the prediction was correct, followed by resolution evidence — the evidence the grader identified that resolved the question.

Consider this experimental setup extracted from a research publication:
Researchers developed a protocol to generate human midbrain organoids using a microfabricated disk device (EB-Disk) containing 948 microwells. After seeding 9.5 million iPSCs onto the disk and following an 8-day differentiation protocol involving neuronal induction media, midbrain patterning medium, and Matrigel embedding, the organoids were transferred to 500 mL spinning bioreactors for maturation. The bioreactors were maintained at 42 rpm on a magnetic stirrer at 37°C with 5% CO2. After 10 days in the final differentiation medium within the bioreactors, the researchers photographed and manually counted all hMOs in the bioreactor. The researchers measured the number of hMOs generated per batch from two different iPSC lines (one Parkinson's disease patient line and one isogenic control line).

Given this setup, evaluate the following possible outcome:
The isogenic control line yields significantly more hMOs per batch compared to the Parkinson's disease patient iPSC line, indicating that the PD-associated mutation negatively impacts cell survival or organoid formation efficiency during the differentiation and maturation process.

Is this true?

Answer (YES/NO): NO